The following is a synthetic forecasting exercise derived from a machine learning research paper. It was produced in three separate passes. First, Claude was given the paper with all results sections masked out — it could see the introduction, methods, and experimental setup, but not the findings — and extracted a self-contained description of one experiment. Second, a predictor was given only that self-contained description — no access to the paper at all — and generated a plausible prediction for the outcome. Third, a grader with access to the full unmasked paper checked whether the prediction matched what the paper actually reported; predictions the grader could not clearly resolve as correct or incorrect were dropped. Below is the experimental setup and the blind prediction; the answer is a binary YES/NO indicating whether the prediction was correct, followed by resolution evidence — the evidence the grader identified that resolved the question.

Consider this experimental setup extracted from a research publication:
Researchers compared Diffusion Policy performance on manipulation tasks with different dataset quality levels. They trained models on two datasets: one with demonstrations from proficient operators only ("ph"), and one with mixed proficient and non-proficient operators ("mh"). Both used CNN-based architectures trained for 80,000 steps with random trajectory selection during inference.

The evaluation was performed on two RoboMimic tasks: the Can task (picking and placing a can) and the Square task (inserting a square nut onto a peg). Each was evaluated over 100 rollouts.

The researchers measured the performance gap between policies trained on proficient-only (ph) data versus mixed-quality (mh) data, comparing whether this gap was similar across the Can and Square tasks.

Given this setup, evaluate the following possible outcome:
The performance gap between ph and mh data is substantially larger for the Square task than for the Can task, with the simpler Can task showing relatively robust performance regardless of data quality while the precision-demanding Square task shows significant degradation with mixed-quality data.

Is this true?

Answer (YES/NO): YES